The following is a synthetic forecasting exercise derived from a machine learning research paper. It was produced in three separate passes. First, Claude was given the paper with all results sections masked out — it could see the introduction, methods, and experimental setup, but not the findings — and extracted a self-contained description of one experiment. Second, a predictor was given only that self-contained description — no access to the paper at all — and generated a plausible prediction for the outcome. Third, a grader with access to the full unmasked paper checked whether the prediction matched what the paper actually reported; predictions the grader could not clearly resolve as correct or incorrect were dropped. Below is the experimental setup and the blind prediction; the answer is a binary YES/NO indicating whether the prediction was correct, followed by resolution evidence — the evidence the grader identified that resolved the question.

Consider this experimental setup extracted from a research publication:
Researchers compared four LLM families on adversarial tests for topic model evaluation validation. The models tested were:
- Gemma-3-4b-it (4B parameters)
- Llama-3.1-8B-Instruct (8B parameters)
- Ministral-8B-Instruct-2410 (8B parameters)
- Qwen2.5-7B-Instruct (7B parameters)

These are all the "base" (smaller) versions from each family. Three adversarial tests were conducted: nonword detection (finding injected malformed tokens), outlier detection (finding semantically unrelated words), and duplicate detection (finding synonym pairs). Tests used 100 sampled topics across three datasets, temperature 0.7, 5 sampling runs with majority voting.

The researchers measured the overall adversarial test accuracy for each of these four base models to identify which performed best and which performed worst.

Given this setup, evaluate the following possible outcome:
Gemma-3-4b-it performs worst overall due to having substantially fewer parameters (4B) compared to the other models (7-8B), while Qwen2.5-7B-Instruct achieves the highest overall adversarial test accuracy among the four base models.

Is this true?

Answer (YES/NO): NO